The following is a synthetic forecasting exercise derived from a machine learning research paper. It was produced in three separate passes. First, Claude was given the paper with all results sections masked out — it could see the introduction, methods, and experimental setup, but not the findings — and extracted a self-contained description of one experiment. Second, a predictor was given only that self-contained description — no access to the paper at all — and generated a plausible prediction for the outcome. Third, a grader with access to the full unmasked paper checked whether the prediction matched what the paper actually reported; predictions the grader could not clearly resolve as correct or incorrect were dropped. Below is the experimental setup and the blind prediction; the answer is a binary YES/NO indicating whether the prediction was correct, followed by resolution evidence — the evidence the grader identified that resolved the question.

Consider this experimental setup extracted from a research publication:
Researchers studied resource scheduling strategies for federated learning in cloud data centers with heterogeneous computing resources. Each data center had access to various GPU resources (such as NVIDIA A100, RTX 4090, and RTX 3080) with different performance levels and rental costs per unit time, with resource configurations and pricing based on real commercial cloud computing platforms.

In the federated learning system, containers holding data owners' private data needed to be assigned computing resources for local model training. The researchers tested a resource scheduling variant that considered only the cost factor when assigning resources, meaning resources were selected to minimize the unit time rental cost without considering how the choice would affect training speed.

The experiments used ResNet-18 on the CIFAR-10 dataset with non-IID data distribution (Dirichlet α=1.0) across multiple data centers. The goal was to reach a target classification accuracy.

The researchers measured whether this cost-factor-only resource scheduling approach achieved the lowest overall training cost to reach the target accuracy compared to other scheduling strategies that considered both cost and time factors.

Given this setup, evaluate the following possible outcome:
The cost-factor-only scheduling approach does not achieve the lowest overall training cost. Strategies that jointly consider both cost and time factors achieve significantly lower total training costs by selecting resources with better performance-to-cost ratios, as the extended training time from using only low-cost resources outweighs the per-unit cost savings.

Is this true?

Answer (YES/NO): YES